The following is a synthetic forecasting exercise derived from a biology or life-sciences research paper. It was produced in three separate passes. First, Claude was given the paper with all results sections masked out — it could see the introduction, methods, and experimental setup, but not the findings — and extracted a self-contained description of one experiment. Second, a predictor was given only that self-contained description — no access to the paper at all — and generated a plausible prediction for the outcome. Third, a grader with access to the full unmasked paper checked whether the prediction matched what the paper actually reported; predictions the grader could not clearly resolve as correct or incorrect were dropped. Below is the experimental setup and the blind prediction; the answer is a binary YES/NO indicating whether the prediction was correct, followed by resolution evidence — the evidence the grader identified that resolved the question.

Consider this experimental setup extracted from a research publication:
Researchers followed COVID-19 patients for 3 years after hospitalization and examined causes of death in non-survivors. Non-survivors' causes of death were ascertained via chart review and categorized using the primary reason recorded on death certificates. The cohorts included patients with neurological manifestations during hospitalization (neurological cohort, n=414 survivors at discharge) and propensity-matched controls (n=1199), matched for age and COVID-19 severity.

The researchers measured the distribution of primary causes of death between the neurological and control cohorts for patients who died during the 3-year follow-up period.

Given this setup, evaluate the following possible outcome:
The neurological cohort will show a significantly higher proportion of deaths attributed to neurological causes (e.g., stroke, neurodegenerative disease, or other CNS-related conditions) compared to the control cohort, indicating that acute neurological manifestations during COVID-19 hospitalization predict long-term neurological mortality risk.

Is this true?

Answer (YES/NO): NO